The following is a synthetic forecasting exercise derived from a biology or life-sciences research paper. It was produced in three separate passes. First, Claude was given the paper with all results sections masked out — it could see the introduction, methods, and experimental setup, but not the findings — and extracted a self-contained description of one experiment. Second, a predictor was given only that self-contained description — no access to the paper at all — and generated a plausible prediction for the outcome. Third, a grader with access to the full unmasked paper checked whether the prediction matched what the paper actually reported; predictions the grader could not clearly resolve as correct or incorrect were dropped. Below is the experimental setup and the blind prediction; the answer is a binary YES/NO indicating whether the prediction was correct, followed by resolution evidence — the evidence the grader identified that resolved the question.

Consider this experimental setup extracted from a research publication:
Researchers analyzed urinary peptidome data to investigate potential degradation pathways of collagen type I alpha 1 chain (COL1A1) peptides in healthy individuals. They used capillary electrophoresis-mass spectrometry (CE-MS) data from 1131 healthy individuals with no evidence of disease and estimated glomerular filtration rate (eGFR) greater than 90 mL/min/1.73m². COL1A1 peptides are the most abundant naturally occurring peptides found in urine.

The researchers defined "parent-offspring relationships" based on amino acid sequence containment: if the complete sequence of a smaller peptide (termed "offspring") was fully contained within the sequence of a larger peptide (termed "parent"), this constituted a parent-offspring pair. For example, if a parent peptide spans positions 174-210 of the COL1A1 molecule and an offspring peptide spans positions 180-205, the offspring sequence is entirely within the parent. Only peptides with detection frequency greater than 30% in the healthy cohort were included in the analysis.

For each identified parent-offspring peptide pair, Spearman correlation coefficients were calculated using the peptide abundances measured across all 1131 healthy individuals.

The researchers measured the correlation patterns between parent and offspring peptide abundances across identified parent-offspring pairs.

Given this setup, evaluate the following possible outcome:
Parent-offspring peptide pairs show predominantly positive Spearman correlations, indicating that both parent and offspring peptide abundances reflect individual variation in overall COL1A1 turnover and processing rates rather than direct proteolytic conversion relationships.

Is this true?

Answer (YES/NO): NO